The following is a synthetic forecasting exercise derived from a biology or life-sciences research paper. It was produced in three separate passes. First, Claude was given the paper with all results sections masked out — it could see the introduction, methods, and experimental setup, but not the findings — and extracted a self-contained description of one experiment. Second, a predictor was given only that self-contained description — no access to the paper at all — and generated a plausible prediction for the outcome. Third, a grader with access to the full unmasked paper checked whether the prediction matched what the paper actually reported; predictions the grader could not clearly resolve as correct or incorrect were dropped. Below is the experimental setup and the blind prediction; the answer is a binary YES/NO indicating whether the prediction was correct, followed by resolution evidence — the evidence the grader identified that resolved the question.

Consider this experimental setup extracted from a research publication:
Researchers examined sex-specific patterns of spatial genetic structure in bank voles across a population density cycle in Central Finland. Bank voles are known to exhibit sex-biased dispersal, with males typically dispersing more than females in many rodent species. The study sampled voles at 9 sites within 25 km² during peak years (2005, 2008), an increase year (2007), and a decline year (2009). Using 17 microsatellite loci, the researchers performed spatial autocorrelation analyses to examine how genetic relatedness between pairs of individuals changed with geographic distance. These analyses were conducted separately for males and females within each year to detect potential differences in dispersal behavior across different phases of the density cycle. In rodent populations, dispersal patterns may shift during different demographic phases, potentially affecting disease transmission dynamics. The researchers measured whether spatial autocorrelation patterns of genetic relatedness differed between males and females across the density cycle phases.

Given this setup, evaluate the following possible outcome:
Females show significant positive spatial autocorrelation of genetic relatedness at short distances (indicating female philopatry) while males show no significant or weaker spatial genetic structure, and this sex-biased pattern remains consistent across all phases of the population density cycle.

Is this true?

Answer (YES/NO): NO